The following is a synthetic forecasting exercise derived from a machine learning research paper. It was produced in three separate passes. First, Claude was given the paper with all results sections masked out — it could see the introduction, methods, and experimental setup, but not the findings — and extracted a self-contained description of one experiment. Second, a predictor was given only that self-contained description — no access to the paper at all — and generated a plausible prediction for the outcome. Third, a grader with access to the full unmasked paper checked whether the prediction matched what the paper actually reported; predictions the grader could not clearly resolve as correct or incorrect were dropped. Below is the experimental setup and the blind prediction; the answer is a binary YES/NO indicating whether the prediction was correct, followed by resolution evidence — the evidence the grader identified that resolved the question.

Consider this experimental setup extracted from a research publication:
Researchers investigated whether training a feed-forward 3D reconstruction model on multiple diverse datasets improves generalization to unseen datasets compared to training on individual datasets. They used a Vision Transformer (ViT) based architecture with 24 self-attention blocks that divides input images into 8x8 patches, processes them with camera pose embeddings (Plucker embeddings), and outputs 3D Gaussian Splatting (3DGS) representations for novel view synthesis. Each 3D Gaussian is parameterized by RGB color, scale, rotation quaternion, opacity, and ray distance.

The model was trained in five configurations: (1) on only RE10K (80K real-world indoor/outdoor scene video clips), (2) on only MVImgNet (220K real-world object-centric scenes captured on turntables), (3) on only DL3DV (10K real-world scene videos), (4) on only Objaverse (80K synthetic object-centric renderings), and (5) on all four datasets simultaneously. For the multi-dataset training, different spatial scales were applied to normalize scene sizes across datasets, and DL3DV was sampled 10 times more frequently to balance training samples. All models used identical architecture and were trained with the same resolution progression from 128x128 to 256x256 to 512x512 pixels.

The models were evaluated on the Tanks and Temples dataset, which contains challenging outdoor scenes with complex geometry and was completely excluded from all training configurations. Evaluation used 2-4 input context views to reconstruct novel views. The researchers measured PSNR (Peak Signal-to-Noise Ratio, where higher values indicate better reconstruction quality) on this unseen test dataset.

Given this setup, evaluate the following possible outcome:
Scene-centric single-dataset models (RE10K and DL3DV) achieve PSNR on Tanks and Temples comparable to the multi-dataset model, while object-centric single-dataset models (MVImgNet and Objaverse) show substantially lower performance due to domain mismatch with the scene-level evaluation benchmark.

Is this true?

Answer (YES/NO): NO